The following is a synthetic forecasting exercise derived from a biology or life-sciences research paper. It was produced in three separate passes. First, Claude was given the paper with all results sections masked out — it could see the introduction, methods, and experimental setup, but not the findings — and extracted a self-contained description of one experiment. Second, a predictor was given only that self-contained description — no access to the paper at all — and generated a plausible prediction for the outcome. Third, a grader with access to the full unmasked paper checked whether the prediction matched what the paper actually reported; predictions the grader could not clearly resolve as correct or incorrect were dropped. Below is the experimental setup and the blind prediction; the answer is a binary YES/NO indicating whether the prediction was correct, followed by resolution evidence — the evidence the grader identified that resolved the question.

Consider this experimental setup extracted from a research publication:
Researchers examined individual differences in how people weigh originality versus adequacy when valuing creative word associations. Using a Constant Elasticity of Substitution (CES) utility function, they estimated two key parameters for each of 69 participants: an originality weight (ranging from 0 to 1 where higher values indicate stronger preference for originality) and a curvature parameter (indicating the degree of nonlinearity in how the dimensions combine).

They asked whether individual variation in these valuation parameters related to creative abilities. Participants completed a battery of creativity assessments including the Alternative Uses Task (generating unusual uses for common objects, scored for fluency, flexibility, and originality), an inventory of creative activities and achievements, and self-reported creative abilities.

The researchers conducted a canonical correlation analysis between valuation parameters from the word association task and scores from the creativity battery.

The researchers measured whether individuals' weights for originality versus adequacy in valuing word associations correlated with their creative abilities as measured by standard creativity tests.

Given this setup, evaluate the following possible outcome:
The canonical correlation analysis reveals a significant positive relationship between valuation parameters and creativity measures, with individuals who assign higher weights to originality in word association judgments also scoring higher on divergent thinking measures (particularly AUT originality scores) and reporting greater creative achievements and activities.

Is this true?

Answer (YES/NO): NO